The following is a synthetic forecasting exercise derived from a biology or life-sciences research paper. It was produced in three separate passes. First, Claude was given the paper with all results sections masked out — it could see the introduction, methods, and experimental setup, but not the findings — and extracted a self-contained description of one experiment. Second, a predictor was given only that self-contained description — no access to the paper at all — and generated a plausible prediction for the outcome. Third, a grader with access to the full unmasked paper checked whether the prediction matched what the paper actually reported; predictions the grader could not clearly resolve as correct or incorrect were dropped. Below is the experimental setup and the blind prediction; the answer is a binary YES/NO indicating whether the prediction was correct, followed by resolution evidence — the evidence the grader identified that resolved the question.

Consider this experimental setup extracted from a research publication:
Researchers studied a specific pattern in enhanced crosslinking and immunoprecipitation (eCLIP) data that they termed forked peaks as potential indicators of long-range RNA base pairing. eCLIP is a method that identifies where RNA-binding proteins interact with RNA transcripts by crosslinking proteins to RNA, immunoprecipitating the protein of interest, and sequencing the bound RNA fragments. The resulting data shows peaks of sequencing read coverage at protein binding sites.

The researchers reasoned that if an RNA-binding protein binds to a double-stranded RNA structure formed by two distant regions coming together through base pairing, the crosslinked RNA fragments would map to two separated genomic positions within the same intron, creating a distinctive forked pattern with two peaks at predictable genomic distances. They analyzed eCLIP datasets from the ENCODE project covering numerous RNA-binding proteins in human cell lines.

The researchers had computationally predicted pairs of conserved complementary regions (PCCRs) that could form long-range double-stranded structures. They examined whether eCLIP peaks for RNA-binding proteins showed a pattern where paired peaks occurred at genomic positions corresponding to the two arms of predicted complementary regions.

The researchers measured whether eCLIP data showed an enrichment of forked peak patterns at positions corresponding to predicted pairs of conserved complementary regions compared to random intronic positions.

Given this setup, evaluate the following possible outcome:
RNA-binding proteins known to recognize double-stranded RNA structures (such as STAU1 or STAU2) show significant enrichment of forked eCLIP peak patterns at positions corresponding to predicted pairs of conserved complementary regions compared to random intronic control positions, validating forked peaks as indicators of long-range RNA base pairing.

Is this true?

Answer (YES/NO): NO